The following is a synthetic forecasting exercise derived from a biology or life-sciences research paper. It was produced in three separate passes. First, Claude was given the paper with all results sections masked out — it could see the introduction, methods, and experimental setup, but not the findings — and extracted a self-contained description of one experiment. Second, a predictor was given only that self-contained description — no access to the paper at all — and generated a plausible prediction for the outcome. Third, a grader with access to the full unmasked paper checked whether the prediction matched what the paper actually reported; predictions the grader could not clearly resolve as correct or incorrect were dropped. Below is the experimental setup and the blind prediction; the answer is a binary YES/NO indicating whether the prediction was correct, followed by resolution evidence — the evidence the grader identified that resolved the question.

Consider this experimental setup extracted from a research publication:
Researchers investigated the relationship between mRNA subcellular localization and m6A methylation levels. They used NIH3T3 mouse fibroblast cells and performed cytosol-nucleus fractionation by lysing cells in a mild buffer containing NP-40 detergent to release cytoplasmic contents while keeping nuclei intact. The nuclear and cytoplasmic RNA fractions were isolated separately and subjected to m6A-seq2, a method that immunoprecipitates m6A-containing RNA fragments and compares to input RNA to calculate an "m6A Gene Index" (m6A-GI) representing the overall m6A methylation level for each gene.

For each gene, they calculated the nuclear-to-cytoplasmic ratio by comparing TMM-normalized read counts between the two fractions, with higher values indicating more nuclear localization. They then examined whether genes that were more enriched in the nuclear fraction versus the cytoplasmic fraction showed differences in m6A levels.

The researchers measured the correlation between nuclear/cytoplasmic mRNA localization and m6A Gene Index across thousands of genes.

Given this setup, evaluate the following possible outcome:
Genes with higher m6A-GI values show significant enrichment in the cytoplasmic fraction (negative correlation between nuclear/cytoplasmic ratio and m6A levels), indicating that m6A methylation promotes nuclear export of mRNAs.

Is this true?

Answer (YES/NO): NO